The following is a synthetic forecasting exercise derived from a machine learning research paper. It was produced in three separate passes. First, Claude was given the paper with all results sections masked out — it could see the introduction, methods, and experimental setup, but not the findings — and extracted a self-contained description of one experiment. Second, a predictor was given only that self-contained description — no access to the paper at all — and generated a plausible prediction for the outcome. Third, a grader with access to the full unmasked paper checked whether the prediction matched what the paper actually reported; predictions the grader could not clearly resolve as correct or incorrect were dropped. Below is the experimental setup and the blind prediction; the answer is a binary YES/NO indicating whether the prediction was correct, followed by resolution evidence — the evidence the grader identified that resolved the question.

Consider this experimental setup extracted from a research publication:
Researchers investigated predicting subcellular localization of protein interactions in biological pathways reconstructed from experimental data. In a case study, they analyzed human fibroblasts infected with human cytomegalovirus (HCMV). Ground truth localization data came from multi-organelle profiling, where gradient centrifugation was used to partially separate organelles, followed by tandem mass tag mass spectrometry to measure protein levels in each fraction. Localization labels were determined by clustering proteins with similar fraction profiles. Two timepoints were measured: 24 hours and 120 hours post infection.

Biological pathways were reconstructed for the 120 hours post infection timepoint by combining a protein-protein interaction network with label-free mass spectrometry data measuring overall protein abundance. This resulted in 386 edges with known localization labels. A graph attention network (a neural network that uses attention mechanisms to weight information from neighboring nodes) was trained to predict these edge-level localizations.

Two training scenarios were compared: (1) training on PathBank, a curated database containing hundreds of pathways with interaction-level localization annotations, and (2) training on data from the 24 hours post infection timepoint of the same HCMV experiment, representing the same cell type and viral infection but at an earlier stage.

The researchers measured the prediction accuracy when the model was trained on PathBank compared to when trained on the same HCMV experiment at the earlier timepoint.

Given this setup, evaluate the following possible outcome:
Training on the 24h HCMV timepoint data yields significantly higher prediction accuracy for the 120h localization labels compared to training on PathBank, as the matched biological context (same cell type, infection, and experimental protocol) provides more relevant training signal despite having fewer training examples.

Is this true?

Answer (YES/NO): YES